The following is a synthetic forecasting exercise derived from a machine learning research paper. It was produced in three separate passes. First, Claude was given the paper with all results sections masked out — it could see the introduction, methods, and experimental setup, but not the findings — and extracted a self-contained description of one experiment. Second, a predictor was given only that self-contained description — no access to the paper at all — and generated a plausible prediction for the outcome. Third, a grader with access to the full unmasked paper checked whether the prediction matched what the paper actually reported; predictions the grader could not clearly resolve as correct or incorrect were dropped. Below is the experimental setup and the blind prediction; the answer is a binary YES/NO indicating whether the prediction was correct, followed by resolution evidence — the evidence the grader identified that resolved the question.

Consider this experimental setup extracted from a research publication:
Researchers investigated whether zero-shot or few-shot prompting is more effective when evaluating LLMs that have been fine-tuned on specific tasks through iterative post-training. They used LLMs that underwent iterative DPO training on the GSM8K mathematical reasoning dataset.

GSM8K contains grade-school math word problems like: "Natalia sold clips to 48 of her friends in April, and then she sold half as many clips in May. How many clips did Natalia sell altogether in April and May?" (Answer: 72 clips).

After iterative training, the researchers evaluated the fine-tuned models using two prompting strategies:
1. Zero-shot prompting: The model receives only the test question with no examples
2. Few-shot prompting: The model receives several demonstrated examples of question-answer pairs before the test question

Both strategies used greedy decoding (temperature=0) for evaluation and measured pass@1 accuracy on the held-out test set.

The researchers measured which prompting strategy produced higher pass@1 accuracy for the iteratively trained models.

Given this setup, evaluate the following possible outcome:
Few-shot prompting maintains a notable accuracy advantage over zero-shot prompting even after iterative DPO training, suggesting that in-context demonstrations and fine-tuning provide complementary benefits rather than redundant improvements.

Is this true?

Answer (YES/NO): NO